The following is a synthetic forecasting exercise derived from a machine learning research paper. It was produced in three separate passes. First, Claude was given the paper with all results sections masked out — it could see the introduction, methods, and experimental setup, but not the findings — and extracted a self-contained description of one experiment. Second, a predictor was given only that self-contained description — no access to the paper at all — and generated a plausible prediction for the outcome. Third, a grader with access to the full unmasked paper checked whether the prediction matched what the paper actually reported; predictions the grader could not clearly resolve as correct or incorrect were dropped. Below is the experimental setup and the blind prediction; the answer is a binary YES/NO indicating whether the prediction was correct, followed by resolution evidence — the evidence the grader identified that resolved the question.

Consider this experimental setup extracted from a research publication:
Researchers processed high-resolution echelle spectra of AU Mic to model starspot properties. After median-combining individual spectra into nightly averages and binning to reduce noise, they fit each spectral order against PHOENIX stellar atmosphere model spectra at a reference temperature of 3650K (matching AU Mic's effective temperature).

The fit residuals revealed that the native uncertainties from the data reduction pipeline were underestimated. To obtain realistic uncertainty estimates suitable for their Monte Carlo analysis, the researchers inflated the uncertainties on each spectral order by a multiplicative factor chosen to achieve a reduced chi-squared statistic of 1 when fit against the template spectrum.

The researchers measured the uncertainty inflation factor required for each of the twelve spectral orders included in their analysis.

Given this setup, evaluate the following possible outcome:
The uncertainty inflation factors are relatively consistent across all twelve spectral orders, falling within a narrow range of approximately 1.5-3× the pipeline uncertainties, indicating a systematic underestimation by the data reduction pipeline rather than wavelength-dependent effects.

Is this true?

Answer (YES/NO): NO